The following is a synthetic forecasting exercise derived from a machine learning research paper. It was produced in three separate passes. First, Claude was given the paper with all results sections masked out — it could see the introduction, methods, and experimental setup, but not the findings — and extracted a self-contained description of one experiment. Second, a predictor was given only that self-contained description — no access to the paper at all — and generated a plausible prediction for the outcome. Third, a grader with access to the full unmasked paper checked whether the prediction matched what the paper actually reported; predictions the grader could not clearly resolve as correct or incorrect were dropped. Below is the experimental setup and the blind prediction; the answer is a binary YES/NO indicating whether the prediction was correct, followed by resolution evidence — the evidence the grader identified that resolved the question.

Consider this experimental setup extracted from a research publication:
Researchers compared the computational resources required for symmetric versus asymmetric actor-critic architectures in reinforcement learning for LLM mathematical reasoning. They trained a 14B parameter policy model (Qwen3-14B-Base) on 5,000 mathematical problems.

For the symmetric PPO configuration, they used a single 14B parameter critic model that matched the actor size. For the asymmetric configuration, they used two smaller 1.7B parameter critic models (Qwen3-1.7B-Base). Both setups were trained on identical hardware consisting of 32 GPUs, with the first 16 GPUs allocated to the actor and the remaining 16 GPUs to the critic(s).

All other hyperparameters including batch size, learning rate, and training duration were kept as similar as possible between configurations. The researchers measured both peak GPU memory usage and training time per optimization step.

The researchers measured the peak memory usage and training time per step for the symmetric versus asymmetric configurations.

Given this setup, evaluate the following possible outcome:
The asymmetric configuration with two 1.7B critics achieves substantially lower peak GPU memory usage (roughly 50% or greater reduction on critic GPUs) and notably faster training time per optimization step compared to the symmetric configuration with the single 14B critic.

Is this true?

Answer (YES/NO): NO